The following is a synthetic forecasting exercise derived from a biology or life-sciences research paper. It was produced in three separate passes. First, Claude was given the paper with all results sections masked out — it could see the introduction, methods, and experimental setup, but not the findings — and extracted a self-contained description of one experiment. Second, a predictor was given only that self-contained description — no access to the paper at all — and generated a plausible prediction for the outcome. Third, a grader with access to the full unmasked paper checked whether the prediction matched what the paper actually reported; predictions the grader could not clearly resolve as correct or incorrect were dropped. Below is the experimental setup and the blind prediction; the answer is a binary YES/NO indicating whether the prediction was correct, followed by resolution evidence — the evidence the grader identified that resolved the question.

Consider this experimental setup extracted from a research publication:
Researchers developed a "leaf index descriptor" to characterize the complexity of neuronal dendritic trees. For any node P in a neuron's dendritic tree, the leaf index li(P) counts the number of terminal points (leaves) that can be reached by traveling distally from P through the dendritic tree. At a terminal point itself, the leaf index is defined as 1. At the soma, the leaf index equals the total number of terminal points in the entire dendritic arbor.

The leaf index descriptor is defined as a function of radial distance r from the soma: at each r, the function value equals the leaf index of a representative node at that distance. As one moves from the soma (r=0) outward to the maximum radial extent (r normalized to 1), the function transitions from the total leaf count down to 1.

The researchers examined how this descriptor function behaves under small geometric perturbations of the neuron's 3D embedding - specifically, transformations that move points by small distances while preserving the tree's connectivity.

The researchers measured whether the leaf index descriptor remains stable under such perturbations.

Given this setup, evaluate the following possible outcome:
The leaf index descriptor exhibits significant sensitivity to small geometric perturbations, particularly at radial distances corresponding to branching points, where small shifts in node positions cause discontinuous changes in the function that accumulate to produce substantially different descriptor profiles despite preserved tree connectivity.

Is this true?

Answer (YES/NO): NO